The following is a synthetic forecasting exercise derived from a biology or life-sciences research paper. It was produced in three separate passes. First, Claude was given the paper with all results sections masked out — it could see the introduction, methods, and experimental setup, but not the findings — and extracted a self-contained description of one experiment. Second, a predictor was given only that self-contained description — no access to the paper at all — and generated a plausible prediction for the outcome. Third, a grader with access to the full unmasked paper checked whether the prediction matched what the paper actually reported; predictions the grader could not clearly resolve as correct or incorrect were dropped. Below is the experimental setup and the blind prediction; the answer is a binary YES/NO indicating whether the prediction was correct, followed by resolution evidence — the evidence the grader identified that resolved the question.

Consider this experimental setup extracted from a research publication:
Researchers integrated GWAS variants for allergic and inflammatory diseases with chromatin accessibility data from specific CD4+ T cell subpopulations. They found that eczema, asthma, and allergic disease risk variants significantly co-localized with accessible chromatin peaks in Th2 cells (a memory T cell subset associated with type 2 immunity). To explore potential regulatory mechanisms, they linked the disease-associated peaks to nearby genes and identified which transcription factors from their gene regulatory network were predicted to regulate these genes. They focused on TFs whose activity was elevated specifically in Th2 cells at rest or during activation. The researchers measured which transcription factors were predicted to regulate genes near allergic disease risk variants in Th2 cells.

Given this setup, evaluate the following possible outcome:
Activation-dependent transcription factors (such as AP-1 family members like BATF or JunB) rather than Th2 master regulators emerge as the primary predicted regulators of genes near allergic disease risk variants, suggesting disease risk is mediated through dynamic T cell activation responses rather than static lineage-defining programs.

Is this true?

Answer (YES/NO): NO